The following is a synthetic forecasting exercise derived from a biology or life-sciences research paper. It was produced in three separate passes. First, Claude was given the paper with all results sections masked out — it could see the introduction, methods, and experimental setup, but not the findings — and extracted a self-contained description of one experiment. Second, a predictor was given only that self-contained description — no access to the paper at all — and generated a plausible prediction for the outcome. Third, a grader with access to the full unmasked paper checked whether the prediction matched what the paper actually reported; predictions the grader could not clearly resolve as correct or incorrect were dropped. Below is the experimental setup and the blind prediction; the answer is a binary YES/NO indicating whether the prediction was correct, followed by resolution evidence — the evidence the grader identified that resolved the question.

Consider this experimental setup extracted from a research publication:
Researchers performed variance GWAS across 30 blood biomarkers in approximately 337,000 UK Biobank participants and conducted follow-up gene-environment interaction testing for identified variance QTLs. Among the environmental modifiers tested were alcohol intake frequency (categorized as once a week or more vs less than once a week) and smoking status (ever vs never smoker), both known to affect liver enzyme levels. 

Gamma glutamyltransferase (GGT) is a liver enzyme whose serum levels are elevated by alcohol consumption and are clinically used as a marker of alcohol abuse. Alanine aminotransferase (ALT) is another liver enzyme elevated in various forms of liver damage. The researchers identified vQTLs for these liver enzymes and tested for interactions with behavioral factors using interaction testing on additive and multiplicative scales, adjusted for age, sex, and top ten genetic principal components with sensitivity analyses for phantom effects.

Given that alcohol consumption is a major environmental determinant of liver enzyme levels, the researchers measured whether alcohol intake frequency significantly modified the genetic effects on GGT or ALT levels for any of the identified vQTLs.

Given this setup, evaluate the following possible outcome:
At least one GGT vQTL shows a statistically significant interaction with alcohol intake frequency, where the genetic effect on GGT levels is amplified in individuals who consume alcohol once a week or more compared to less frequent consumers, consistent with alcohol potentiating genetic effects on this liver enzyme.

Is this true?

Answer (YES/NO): NO